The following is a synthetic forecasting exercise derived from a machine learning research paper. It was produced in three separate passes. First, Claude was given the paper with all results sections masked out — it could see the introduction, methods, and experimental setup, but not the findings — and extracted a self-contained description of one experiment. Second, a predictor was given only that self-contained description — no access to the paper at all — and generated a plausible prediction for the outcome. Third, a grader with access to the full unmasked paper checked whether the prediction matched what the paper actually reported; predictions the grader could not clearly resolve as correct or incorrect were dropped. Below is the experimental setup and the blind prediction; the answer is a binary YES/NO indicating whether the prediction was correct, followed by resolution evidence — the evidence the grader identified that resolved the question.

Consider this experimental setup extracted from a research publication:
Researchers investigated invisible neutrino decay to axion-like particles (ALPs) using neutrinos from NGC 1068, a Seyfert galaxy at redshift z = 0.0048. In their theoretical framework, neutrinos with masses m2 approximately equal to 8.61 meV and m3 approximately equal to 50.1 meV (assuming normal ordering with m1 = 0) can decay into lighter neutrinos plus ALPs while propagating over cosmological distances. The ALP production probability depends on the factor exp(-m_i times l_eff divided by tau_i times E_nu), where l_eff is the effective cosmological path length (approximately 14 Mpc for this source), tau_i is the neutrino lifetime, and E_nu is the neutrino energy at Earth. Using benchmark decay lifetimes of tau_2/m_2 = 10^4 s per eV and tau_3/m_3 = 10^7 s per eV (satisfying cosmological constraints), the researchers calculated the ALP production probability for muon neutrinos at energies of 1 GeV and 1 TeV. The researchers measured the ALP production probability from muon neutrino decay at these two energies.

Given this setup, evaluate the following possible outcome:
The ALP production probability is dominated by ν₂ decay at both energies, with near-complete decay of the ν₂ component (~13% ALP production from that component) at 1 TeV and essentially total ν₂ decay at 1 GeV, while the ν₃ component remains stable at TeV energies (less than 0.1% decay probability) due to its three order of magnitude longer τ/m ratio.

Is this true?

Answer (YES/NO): NO